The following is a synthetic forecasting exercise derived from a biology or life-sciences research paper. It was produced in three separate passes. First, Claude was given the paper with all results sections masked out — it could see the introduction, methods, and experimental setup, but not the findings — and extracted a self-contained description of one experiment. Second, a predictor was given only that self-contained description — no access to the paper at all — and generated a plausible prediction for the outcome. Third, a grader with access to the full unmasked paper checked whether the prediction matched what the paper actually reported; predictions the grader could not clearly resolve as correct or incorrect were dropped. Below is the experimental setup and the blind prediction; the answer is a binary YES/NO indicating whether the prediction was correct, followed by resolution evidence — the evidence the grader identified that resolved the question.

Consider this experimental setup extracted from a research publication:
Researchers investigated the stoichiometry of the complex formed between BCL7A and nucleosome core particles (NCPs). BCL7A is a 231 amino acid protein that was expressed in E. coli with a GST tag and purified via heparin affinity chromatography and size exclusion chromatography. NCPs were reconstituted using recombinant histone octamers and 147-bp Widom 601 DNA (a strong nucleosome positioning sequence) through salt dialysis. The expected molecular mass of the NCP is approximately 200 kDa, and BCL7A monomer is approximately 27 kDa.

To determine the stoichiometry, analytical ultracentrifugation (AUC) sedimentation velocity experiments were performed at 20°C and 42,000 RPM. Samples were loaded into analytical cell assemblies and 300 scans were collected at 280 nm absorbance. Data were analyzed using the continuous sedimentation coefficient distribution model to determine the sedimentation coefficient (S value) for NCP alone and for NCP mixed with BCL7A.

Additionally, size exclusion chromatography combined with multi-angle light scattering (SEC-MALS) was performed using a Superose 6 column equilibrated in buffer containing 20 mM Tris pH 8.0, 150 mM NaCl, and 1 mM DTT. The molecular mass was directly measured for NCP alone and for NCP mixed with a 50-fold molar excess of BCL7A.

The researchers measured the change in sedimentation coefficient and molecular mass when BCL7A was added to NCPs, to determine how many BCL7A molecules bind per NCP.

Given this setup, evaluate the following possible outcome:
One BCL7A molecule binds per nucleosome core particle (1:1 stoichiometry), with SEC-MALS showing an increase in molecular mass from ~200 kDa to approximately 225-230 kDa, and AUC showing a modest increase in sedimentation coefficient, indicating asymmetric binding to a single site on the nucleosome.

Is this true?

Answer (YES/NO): NO